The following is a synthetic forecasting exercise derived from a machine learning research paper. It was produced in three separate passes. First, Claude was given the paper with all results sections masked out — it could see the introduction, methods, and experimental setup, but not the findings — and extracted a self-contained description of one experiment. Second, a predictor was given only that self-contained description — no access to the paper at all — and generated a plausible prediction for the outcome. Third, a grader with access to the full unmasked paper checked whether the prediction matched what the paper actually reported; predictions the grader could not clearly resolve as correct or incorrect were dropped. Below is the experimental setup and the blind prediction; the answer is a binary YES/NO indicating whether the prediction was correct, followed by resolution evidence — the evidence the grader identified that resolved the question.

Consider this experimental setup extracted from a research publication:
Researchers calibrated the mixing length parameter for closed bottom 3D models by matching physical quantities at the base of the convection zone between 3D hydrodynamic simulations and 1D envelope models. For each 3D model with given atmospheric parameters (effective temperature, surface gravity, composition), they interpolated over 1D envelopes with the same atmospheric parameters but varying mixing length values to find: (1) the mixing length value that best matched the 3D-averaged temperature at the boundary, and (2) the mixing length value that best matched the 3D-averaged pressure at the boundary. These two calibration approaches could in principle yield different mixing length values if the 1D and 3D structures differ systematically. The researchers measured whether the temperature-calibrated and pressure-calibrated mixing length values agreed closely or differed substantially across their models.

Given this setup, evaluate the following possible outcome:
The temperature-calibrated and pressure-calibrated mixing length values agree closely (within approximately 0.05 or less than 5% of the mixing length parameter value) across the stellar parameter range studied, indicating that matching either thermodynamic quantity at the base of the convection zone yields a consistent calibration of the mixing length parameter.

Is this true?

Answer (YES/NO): YES